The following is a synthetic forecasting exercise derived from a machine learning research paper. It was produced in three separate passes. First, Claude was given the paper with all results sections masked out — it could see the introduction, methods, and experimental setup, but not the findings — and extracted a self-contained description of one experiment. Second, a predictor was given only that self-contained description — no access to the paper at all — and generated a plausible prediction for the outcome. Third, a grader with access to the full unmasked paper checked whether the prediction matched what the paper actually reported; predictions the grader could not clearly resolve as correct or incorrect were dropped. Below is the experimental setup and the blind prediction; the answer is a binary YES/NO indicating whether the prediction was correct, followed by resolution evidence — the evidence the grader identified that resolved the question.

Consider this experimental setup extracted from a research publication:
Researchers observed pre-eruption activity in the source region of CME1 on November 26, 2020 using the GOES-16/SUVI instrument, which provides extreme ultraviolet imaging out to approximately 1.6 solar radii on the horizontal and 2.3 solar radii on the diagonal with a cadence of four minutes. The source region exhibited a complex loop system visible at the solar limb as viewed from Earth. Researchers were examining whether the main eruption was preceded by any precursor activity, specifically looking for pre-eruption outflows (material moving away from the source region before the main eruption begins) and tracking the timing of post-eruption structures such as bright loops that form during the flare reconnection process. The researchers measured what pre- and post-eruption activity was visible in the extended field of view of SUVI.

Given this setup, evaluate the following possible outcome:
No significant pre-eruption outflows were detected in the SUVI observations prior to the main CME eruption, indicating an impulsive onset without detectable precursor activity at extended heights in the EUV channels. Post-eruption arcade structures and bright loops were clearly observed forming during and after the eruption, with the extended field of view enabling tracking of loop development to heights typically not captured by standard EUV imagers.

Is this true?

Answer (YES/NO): NO